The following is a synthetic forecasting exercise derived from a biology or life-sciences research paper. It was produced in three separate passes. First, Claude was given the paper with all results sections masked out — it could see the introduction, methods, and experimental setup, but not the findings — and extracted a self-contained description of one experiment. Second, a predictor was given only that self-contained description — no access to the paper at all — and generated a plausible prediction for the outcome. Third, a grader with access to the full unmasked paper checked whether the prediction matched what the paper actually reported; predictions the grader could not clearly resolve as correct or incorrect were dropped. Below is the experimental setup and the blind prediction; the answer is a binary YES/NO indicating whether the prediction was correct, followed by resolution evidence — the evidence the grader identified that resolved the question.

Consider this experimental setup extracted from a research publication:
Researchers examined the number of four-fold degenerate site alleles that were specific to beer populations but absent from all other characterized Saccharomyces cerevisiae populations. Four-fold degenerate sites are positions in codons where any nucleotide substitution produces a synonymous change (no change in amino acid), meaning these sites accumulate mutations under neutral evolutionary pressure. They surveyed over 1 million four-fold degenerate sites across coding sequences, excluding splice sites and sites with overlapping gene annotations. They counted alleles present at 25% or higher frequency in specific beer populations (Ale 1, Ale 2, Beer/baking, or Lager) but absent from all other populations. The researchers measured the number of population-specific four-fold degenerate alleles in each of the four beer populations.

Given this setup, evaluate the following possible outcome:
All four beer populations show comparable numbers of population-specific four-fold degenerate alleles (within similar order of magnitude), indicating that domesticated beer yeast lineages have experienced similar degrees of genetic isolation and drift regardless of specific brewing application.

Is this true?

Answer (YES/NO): NO